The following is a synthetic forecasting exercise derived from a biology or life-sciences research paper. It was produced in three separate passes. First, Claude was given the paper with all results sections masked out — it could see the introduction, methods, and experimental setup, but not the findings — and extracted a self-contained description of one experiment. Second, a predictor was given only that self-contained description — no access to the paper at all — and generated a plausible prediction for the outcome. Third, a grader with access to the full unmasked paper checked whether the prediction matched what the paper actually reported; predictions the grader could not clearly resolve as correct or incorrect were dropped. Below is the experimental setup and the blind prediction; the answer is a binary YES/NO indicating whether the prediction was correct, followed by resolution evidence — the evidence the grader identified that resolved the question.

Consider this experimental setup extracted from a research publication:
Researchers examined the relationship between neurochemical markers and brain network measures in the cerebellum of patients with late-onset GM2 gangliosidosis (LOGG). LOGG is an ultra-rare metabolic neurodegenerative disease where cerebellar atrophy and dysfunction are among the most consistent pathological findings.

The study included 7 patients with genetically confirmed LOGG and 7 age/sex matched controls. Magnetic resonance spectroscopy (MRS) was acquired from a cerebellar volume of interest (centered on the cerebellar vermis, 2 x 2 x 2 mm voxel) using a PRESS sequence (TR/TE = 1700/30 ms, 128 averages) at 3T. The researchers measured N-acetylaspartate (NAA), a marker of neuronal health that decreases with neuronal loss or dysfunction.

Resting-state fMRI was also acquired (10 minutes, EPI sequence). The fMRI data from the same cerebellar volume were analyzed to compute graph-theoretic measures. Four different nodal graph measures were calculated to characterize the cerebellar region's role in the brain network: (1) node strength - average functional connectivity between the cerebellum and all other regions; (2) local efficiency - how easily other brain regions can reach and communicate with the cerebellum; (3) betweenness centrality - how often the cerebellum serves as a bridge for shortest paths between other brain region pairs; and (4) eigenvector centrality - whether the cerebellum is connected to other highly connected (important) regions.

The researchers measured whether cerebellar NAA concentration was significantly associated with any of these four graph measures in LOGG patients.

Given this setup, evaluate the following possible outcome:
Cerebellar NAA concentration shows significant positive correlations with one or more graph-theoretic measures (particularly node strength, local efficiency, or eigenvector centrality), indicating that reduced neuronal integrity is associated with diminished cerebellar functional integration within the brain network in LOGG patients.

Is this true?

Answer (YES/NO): YES